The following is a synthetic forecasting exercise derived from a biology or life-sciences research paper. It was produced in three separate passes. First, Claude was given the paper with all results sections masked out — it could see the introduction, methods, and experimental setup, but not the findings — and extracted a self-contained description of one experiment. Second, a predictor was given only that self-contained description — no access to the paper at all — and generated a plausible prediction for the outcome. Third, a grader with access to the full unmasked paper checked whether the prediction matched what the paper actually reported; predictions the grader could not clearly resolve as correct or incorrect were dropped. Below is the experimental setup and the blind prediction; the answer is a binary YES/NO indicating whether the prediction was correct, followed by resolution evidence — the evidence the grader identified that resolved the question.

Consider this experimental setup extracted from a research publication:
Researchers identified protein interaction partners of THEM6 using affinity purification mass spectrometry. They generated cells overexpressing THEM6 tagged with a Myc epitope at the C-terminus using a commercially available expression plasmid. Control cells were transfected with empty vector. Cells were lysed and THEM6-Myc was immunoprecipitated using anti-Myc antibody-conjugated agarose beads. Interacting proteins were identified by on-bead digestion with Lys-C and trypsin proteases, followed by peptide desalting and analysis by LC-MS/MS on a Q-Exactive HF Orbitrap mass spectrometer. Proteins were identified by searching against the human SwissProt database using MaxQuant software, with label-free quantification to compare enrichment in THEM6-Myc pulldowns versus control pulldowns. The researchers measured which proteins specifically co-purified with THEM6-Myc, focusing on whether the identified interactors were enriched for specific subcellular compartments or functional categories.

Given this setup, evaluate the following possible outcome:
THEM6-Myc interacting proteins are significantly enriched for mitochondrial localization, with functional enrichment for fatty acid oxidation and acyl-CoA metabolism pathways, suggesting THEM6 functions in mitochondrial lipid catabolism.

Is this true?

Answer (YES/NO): NO